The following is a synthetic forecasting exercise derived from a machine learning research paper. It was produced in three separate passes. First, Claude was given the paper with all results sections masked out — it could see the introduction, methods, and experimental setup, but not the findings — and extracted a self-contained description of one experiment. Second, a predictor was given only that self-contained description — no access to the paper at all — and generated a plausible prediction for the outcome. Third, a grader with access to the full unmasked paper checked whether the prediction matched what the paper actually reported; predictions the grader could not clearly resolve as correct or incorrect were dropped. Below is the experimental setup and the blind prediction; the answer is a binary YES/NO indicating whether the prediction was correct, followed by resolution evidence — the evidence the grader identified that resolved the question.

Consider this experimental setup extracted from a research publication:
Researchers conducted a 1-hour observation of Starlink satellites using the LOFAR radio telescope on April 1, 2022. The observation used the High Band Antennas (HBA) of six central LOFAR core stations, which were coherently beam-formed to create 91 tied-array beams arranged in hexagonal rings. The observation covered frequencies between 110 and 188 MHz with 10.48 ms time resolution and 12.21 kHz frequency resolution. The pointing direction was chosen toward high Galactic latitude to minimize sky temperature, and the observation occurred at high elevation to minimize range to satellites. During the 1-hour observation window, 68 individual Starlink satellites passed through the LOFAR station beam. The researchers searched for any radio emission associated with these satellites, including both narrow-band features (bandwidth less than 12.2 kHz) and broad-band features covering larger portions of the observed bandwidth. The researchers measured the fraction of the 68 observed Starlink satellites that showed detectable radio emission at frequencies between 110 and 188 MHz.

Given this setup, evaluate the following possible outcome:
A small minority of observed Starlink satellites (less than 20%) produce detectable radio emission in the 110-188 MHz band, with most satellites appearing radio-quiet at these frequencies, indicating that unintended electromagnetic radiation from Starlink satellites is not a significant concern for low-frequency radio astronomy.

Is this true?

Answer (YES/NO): NO